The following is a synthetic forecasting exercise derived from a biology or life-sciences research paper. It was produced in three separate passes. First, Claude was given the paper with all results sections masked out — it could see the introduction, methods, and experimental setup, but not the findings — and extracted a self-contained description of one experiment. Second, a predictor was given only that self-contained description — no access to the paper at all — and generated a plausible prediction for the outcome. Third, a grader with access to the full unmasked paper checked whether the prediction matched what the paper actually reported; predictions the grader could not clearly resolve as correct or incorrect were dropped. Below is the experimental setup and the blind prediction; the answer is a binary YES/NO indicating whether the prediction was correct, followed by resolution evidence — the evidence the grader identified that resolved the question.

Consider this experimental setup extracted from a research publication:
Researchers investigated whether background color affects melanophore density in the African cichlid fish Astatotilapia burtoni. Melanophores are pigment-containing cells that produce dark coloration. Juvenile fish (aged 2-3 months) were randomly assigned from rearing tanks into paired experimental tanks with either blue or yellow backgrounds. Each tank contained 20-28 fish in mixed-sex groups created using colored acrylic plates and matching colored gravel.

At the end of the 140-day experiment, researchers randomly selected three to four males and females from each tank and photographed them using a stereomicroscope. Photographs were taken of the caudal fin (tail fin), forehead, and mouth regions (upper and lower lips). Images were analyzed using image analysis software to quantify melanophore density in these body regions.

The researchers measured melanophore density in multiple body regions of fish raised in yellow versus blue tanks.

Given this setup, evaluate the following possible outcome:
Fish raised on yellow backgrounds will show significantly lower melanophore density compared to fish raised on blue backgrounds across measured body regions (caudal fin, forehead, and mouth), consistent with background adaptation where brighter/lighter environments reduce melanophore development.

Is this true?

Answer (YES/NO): YES